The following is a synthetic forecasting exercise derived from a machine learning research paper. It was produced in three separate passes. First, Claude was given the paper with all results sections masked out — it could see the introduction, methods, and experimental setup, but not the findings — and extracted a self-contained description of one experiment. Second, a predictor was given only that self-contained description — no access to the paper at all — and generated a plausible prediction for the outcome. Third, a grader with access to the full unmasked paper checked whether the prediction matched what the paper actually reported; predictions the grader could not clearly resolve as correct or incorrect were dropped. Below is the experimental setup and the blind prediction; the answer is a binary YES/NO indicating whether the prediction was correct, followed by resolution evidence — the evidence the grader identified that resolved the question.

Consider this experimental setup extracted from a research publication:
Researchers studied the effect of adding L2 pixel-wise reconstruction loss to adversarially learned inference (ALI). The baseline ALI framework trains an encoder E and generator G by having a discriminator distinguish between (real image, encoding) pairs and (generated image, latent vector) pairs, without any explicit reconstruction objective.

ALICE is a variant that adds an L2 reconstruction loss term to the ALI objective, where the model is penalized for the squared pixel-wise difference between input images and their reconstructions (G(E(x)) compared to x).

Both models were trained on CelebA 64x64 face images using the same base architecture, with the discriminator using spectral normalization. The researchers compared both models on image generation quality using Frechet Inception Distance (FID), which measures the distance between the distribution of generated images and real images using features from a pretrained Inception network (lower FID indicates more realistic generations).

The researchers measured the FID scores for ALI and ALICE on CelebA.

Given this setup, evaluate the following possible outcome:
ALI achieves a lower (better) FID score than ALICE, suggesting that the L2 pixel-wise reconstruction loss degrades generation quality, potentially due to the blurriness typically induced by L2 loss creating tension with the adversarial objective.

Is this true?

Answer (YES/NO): YES